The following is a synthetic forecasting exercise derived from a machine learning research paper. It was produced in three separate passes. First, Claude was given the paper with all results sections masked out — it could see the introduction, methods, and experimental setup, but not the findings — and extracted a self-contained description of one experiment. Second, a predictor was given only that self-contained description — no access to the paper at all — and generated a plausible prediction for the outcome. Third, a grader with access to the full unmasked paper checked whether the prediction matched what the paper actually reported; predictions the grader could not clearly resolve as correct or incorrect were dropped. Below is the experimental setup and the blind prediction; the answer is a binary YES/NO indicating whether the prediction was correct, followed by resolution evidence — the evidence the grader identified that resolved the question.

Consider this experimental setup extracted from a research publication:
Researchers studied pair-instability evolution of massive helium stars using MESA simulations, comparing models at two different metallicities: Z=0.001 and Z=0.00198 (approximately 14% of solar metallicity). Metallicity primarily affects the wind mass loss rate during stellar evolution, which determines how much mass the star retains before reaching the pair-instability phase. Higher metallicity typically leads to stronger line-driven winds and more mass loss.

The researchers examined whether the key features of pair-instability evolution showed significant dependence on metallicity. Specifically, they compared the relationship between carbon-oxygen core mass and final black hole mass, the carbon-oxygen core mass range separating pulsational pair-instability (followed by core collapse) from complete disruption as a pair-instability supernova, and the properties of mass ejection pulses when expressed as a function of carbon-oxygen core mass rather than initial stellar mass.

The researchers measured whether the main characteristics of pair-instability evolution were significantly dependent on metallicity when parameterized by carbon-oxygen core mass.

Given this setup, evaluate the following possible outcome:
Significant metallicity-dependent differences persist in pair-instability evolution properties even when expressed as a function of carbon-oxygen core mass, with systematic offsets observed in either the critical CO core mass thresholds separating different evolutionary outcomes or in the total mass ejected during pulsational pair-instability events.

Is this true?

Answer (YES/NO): NO